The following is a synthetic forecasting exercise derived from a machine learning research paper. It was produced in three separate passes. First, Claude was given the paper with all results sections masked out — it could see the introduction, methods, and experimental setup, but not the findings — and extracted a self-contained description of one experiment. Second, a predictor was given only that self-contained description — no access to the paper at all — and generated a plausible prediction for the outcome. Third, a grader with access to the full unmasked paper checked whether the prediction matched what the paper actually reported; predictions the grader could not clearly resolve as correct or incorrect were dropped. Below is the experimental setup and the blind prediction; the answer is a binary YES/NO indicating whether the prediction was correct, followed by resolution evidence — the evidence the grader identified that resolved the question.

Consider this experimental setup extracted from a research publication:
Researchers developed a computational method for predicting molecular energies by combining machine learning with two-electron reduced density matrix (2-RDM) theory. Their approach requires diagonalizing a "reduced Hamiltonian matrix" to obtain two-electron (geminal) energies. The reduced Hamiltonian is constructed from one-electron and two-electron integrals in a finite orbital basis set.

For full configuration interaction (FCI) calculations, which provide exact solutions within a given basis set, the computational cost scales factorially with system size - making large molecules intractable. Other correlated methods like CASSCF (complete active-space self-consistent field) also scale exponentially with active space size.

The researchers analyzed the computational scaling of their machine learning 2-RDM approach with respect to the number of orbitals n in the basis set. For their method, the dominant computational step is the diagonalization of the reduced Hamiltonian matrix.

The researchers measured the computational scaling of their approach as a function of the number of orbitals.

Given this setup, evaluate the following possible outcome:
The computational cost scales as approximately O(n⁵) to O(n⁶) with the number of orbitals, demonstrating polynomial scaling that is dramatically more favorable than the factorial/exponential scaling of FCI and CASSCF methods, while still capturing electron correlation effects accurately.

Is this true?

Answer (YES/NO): YES